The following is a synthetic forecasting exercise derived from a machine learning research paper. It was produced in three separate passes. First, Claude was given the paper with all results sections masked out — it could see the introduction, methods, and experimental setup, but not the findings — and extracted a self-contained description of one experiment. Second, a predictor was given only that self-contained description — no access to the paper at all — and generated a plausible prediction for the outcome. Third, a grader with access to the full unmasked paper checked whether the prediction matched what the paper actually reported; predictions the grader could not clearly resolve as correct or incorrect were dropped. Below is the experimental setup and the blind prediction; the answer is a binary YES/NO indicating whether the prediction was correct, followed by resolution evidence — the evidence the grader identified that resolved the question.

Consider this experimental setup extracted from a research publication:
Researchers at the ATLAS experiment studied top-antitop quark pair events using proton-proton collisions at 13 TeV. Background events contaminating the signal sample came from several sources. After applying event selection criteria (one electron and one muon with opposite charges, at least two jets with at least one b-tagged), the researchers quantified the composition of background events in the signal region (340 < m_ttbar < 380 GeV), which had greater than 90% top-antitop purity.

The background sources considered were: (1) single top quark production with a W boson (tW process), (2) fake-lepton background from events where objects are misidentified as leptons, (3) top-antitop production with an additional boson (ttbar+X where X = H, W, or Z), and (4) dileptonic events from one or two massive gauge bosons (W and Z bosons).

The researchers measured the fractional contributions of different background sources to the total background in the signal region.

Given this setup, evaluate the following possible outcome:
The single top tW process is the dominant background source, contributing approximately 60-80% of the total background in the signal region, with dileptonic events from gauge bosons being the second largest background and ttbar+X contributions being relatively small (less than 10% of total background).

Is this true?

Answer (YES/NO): NO